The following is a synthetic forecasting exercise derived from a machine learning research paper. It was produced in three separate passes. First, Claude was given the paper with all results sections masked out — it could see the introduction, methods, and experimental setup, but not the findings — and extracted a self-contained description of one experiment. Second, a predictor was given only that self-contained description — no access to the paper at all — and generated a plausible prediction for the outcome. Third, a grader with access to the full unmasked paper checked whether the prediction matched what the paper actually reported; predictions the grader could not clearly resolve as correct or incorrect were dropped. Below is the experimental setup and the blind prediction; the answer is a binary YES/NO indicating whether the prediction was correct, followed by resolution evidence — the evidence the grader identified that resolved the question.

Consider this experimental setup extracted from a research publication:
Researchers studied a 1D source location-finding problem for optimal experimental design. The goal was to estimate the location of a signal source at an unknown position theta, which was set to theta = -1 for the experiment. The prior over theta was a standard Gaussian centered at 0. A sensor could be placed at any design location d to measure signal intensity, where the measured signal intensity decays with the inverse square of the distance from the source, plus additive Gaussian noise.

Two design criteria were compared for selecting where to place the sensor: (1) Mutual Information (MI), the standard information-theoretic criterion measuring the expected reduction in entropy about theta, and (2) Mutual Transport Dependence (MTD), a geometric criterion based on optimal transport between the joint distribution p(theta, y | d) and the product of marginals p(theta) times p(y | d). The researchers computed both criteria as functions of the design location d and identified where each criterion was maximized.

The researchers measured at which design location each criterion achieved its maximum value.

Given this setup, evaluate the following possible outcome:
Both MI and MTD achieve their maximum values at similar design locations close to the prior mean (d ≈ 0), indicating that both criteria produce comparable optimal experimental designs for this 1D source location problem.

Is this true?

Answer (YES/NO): NO